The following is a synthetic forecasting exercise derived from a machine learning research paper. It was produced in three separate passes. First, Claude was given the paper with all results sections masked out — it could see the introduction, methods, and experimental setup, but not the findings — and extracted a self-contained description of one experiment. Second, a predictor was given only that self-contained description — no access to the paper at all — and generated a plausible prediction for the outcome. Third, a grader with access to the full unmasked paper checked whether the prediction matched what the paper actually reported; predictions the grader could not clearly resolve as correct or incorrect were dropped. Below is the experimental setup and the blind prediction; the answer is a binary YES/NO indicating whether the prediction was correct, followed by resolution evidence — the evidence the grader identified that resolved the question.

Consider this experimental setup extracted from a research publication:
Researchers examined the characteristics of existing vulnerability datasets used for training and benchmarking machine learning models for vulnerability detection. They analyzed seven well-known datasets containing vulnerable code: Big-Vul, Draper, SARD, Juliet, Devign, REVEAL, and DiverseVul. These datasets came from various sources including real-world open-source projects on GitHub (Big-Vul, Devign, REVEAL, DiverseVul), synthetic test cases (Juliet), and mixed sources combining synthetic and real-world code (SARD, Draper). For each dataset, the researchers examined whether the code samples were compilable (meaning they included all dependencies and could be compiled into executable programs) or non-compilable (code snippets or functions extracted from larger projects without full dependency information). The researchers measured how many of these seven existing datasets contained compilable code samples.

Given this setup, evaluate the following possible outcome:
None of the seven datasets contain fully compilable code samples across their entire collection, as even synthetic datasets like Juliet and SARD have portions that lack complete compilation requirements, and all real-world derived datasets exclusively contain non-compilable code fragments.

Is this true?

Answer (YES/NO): NO